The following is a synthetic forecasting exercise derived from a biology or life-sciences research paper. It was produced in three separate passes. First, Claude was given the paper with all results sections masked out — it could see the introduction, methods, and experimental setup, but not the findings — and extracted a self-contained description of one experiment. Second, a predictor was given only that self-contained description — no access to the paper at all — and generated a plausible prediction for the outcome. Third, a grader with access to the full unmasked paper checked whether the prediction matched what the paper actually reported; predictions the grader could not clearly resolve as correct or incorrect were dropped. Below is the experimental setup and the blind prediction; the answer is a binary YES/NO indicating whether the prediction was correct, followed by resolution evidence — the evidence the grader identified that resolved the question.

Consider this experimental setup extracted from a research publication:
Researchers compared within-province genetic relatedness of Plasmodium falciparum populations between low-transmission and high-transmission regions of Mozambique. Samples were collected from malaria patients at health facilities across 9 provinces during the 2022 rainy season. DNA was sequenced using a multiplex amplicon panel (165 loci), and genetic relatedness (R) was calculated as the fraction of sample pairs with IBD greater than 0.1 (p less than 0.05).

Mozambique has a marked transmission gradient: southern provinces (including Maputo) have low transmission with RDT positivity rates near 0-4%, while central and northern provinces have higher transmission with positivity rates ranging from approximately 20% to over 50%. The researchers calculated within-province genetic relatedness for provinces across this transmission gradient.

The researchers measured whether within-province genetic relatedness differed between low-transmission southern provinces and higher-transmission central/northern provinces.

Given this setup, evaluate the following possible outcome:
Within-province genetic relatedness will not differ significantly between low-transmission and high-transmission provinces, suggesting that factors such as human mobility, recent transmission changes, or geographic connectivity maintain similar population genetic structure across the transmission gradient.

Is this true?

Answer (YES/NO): NO